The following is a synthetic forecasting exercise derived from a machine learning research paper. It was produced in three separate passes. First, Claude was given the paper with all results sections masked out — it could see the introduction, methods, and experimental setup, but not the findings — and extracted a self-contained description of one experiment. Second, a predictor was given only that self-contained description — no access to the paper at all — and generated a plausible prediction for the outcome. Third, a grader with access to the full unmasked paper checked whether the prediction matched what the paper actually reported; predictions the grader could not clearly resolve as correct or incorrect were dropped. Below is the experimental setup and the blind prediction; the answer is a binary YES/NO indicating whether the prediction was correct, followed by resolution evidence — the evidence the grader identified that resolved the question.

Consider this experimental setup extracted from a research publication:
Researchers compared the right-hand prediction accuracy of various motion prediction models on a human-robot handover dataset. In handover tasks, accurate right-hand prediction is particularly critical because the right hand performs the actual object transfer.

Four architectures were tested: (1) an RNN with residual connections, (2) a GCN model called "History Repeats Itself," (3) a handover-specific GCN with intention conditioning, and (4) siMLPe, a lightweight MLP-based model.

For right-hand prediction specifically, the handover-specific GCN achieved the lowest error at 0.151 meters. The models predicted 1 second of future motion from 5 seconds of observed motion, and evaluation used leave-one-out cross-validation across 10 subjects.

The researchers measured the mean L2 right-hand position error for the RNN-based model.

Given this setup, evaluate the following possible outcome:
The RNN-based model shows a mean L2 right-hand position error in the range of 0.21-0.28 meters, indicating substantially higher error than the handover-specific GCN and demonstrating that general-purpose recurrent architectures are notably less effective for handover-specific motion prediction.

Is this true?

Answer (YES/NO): NO